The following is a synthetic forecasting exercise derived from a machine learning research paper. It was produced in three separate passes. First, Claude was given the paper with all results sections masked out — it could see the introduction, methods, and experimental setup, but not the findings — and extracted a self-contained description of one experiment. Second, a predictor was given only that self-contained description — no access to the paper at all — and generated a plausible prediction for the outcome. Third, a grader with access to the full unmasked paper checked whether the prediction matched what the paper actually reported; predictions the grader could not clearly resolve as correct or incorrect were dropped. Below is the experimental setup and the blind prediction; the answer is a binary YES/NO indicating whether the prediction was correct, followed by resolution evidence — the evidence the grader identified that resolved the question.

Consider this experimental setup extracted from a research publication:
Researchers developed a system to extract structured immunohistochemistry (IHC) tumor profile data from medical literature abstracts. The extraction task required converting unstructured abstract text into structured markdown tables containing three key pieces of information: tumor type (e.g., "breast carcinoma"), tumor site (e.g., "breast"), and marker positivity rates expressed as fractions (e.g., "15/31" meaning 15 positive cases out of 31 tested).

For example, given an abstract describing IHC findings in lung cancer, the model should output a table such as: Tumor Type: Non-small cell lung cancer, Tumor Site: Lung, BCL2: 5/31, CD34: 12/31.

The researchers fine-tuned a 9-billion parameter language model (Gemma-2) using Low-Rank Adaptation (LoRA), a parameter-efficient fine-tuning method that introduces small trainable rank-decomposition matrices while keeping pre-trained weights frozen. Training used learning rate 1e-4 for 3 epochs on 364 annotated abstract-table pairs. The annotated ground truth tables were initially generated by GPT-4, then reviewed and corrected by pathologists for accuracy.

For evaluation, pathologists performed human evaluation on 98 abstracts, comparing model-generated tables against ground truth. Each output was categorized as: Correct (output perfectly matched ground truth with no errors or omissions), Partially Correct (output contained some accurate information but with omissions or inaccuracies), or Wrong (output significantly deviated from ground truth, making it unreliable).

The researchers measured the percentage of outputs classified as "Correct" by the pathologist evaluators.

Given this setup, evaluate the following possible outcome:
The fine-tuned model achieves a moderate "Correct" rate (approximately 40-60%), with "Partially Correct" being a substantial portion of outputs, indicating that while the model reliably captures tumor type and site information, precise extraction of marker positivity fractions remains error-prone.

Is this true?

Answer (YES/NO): NO